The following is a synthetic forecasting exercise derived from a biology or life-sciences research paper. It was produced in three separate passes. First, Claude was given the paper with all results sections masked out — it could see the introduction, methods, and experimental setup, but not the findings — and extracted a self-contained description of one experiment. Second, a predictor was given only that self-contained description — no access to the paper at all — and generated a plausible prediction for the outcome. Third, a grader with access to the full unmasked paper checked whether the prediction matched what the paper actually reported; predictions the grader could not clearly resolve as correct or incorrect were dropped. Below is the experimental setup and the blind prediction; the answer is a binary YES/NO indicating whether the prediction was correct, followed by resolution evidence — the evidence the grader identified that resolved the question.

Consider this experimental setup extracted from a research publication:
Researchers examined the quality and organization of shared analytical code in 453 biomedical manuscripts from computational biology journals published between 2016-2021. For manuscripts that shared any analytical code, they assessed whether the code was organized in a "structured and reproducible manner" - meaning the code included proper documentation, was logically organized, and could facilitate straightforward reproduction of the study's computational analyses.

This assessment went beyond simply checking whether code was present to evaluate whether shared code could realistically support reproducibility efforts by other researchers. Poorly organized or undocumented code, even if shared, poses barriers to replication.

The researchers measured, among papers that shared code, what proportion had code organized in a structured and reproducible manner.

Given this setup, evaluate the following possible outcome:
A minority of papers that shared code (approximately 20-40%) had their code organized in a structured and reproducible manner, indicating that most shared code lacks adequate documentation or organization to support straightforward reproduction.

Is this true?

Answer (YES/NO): NO